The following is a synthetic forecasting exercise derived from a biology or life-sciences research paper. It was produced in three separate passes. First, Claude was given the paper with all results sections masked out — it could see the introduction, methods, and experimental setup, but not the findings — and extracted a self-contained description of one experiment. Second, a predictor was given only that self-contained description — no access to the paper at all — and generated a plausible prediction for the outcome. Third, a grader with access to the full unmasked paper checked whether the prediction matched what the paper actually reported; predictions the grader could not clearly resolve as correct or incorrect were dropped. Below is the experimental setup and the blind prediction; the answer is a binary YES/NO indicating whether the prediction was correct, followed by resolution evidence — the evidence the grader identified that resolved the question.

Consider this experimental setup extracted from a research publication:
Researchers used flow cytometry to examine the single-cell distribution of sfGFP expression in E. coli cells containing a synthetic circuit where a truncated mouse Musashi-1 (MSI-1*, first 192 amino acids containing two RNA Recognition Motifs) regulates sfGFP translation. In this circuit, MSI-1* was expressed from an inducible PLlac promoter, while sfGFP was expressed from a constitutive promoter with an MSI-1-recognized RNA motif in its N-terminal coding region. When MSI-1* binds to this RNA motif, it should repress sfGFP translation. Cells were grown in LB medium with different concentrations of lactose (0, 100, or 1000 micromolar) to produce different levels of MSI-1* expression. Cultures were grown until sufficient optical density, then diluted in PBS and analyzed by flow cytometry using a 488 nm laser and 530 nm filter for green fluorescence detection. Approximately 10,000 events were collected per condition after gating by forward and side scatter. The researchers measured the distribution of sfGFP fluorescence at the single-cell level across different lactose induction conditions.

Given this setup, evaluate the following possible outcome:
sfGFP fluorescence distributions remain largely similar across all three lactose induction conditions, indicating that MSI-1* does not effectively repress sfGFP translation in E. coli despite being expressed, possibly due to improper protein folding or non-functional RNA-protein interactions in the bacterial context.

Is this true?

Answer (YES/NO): NO